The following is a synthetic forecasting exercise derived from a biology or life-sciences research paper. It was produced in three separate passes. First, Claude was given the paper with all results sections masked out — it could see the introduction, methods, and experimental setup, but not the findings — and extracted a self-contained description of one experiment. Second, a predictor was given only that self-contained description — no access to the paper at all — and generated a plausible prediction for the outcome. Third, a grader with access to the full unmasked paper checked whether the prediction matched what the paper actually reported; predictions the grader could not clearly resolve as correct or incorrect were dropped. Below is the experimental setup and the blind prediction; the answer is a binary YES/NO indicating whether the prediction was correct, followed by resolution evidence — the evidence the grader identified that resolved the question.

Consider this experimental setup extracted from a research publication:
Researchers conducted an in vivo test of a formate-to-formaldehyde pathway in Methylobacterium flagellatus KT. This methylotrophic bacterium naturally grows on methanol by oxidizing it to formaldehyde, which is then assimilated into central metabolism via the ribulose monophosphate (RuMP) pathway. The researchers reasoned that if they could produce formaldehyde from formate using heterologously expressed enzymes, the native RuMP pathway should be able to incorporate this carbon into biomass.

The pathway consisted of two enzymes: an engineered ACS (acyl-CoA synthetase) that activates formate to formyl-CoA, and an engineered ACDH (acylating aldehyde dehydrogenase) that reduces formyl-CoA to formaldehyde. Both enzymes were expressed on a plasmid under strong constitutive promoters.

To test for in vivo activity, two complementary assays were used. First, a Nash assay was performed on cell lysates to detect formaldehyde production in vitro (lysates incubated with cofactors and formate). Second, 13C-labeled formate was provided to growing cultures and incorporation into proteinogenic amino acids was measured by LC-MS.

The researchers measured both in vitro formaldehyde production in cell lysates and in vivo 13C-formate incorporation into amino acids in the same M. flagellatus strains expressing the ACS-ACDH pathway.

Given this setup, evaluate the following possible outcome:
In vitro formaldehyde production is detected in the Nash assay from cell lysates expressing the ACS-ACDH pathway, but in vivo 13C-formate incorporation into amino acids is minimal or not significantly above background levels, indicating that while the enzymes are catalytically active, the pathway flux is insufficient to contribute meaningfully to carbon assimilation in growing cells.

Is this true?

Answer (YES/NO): YES